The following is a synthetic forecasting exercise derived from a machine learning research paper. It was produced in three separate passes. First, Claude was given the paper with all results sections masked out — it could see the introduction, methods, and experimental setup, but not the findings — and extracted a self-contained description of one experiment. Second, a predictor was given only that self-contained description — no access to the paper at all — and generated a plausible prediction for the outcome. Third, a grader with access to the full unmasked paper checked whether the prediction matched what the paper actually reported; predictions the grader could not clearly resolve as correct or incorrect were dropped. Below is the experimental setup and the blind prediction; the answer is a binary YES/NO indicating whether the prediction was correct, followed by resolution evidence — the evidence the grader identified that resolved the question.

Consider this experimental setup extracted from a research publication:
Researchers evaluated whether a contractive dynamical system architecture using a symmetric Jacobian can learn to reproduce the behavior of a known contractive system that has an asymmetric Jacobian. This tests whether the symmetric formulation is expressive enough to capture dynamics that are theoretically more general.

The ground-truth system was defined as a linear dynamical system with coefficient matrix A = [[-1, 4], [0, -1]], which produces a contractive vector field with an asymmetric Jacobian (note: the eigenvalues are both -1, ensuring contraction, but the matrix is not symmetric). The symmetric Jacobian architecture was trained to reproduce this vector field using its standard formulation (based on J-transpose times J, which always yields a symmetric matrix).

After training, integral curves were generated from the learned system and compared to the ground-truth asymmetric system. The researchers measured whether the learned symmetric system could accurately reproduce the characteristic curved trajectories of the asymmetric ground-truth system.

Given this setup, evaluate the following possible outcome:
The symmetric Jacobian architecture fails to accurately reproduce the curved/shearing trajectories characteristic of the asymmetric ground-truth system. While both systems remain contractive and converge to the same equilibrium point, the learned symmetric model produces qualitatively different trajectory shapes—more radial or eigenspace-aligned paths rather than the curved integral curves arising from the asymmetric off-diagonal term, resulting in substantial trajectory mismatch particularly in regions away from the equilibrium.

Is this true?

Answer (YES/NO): NO